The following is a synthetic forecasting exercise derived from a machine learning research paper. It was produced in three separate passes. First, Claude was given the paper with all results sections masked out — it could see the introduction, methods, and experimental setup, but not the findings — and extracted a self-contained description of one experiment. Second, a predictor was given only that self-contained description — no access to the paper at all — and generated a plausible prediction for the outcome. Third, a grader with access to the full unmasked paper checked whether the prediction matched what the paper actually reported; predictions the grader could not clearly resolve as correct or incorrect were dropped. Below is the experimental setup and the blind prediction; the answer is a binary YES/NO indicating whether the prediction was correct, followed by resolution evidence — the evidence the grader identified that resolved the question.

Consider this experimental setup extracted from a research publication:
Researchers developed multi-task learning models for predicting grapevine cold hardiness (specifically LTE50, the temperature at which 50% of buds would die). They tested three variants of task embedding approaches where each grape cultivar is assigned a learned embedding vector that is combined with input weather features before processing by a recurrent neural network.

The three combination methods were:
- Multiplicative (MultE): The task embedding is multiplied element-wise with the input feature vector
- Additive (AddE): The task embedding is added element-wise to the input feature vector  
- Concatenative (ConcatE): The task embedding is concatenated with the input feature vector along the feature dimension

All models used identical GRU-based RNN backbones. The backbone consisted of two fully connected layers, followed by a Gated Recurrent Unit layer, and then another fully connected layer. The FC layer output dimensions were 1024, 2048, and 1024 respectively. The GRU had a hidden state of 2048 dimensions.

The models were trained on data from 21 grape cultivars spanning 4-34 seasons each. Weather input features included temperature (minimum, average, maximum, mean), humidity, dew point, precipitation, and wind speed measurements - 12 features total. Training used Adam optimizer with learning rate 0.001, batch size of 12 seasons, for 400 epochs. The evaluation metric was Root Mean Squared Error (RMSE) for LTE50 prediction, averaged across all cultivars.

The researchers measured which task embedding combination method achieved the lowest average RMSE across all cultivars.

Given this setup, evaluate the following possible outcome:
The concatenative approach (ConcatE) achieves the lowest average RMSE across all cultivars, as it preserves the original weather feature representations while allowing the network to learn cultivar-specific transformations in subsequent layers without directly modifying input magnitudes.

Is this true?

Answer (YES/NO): YES